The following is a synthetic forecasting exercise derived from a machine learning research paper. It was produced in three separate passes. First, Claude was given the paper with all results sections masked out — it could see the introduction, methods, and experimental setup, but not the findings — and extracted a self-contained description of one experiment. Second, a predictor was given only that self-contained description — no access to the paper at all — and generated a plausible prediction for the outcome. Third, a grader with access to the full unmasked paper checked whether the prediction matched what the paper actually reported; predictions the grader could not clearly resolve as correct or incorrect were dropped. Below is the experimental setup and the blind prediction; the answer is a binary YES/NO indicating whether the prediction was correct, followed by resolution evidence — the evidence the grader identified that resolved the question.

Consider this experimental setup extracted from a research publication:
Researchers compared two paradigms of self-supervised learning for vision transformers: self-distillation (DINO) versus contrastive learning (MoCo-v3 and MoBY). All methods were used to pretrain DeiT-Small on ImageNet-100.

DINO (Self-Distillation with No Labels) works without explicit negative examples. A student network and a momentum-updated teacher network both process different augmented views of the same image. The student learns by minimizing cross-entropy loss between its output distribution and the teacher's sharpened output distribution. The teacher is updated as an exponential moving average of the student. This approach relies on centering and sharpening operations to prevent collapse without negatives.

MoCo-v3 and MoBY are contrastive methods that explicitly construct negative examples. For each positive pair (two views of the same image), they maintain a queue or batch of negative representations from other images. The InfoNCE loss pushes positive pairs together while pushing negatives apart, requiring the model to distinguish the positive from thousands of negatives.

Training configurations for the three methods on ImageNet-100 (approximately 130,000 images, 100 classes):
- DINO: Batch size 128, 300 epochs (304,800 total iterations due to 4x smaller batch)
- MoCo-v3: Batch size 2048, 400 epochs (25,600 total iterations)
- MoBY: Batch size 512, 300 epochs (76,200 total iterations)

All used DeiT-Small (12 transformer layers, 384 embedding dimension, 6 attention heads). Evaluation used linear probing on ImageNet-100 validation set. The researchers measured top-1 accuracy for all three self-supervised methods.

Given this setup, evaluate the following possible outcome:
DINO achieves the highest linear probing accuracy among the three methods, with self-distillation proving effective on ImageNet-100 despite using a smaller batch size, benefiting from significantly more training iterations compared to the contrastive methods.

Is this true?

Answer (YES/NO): NO